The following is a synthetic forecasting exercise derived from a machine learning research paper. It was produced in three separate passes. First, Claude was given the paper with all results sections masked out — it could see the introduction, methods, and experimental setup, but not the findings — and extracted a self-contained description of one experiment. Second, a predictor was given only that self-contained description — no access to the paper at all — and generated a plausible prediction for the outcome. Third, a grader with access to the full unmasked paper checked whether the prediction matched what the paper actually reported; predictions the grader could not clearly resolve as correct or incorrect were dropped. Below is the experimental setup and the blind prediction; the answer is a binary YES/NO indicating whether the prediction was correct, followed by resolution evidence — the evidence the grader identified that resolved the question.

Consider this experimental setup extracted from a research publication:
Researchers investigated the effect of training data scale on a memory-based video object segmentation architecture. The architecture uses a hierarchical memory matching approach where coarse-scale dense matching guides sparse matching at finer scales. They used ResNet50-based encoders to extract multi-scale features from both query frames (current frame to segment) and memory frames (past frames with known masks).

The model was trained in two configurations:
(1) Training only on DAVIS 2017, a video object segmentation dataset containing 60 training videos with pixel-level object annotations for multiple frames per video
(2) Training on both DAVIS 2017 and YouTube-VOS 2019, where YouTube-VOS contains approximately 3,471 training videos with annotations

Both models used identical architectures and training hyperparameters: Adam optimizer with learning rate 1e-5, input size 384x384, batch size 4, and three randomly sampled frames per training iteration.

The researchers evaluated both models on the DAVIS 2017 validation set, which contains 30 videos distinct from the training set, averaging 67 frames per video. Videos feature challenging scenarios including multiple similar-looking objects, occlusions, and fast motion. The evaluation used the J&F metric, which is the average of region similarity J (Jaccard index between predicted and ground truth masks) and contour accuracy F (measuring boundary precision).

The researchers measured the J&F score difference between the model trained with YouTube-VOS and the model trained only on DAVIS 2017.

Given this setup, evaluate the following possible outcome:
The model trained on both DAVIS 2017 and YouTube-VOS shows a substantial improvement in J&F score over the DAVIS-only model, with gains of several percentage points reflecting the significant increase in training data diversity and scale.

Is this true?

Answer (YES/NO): YES